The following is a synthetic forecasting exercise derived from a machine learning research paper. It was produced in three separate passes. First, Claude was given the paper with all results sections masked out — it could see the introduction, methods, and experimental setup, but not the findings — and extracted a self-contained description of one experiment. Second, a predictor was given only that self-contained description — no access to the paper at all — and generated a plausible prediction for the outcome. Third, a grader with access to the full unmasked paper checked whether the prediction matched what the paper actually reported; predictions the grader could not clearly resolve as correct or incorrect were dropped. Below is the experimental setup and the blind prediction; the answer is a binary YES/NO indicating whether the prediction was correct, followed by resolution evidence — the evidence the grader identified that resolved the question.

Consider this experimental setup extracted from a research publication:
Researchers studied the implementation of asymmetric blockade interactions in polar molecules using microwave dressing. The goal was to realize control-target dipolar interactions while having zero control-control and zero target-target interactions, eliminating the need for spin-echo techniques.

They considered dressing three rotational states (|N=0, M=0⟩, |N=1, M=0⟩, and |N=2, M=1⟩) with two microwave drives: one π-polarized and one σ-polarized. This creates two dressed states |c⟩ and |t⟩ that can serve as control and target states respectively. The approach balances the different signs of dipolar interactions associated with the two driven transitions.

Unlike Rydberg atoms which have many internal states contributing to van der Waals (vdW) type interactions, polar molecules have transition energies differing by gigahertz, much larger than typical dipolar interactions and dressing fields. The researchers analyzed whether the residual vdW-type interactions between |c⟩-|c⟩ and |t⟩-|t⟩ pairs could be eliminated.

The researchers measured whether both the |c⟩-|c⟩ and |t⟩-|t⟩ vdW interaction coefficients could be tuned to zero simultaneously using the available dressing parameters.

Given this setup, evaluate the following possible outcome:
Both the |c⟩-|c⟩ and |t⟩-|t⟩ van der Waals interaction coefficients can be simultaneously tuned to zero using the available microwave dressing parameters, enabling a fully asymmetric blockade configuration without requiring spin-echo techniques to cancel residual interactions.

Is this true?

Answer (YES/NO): NO